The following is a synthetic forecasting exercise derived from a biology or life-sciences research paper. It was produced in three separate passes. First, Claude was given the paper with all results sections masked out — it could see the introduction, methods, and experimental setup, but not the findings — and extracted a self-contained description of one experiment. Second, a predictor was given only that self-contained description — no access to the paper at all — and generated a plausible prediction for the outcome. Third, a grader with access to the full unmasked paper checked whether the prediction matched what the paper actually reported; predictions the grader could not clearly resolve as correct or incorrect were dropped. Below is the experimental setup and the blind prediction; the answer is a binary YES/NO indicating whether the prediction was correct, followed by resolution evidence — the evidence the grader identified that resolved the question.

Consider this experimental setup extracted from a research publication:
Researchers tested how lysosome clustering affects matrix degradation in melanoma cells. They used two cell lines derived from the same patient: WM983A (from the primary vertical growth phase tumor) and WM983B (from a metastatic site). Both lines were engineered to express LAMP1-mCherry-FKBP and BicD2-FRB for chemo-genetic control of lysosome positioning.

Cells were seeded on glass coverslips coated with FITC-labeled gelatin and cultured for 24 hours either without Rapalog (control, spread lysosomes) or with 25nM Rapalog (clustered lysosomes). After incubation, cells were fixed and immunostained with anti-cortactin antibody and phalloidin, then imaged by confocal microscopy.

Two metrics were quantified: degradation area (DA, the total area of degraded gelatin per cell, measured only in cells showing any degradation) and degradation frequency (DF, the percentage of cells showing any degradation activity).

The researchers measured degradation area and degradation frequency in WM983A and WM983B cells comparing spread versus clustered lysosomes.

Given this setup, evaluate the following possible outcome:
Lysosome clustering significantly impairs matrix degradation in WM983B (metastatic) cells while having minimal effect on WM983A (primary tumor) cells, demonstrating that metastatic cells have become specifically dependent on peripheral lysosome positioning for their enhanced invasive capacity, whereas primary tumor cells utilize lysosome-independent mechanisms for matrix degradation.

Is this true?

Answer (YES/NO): NO